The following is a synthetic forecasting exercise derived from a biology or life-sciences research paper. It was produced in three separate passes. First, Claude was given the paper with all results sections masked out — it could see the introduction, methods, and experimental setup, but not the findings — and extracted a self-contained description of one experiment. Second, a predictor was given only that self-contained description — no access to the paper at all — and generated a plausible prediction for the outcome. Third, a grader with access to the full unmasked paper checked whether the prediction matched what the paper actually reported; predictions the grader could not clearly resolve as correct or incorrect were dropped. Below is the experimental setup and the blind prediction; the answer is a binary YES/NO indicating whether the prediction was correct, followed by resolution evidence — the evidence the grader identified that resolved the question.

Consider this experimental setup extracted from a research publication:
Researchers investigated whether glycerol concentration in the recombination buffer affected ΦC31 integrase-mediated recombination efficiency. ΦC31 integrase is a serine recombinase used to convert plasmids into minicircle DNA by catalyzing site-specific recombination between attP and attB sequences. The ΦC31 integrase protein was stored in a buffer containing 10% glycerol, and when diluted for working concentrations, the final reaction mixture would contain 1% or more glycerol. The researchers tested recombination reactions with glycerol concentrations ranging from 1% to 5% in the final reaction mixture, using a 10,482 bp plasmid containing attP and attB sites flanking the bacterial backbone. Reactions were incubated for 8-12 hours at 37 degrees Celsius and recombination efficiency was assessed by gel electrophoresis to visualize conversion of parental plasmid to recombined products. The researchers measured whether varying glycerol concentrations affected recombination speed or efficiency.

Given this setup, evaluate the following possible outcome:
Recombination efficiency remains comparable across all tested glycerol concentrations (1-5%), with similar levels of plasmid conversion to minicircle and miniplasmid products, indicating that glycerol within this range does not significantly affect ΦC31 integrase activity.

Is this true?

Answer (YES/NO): YES